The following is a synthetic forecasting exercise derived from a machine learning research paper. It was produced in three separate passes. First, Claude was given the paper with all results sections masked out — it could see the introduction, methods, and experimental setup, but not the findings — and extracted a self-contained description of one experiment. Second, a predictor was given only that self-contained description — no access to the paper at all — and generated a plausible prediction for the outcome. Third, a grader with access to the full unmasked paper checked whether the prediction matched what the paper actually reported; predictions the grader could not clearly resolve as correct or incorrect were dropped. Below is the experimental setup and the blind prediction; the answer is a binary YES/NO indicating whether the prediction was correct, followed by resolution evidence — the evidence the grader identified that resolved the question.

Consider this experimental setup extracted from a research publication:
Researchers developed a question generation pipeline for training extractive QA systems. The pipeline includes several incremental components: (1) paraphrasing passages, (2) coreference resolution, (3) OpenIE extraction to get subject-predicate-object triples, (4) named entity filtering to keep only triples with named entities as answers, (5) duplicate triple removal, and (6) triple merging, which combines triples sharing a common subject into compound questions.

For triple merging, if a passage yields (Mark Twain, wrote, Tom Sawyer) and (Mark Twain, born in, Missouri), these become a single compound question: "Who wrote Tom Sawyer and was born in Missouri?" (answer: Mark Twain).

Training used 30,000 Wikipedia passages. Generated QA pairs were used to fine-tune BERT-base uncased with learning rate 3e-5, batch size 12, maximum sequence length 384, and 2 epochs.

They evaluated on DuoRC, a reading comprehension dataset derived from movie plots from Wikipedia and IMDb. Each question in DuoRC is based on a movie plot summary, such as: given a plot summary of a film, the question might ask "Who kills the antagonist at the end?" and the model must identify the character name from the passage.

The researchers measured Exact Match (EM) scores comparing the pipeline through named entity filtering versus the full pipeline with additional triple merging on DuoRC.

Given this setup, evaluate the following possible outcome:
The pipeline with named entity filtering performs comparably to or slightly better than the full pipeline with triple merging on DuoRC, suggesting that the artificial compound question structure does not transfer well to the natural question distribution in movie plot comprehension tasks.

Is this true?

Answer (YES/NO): YES